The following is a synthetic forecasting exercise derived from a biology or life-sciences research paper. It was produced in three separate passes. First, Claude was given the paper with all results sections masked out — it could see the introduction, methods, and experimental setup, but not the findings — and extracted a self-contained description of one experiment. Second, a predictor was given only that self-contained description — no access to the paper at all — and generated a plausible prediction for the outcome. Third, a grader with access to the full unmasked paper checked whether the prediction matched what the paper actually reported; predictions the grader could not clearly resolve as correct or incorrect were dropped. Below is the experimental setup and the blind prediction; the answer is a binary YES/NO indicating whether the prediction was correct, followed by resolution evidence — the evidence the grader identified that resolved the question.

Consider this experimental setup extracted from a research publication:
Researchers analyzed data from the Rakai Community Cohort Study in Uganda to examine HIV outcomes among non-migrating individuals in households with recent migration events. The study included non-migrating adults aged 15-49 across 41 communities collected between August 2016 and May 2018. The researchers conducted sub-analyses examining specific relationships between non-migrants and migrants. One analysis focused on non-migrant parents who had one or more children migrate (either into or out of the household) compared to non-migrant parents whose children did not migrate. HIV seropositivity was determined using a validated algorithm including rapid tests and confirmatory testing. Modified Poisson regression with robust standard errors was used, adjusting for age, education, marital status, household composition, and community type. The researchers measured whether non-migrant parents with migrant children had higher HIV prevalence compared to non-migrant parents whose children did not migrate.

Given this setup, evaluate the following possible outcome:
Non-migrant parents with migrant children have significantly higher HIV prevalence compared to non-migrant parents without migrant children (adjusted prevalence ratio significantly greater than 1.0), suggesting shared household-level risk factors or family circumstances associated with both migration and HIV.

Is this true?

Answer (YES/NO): NO